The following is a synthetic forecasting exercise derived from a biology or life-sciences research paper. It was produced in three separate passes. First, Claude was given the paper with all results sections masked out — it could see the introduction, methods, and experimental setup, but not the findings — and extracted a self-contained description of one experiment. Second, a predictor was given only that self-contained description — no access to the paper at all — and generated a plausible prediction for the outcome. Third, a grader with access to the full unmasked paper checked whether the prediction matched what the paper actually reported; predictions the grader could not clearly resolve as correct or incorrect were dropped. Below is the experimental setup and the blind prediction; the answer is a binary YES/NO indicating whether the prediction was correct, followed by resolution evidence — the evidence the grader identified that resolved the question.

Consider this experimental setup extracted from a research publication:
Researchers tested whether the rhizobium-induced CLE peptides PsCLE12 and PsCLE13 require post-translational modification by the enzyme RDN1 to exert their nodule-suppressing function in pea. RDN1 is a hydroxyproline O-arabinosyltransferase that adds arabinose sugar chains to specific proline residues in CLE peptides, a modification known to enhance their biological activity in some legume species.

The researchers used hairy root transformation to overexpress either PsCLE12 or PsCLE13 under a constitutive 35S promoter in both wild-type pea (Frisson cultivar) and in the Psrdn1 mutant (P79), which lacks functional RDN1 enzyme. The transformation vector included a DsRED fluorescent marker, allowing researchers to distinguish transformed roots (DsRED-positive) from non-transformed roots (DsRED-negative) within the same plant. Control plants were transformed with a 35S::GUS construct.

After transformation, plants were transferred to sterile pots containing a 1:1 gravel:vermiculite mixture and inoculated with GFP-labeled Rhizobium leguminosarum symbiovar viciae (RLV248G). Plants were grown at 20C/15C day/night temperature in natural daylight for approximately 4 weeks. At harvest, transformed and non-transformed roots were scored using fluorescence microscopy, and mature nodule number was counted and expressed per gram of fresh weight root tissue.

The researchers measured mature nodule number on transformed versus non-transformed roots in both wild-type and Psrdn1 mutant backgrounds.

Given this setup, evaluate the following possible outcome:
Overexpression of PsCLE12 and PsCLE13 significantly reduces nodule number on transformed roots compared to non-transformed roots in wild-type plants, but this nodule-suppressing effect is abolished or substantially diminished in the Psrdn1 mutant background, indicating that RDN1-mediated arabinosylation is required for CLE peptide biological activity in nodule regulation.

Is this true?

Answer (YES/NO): YES